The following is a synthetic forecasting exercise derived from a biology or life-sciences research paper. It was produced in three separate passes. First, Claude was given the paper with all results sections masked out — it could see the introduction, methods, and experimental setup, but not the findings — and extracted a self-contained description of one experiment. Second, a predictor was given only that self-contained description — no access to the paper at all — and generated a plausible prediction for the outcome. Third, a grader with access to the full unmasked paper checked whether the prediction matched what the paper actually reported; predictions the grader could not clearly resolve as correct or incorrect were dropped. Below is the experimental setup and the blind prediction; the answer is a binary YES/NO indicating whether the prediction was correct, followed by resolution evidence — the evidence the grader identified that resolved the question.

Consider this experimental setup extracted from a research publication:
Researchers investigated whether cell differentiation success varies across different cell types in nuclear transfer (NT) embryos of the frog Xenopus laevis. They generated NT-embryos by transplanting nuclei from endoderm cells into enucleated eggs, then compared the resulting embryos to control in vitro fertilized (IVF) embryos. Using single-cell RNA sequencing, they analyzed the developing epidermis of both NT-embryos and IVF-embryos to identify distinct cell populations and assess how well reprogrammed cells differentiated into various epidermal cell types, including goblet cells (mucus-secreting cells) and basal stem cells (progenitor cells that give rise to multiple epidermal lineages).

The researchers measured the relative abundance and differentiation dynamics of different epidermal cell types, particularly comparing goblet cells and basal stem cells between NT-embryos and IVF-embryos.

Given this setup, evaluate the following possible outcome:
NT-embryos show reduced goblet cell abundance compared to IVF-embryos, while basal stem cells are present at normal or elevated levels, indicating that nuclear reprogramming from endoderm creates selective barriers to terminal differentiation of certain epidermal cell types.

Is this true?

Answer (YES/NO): NO